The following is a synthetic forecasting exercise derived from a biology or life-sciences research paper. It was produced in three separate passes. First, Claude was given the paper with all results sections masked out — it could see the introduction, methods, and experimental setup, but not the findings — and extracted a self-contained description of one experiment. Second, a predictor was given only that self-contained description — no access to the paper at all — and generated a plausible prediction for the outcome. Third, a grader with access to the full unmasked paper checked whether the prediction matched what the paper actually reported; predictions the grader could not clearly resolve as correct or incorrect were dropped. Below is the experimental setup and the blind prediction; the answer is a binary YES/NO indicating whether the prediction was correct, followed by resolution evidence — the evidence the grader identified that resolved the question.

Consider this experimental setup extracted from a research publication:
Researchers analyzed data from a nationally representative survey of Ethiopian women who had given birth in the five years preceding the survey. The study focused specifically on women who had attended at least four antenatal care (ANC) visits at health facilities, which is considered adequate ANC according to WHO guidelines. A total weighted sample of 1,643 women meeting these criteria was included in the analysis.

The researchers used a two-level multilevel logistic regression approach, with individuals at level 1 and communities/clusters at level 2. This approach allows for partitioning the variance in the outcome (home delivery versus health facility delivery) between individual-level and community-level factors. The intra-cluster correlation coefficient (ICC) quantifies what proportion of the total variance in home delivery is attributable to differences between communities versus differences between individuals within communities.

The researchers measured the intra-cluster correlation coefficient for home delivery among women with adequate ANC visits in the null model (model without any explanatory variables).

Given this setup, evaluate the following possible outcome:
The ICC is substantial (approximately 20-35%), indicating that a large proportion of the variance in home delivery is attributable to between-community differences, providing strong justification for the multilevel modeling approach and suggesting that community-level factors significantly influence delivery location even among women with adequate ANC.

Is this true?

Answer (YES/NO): NO